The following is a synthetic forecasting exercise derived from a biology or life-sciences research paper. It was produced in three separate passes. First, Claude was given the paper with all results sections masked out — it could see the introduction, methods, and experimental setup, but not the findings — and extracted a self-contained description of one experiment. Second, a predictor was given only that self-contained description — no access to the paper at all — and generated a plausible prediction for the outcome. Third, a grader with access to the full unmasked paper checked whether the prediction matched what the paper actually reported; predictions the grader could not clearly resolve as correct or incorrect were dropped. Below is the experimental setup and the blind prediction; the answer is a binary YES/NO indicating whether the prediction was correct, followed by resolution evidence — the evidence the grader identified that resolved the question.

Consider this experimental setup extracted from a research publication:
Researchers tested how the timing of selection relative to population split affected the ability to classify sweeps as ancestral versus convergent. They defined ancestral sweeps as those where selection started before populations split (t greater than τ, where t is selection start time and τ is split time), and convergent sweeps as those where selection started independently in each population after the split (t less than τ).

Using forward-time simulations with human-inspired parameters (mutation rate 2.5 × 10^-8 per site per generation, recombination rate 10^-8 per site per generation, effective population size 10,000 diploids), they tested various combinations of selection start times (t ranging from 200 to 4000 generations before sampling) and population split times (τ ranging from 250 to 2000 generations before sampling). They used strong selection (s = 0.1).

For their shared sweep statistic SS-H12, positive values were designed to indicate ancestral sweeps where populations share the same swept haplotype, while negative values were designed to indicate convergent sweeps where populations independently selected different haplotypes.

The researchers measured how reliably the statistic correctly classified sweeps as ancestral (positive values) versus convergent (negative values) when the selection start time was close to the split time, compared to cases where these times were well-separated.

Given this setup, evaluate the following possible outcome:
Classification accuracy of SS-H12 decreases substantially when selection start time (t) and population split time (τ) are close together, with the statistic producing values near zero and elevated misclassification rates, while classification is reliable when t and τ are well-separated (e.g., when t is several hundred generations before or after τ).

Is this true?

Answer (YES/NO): NO